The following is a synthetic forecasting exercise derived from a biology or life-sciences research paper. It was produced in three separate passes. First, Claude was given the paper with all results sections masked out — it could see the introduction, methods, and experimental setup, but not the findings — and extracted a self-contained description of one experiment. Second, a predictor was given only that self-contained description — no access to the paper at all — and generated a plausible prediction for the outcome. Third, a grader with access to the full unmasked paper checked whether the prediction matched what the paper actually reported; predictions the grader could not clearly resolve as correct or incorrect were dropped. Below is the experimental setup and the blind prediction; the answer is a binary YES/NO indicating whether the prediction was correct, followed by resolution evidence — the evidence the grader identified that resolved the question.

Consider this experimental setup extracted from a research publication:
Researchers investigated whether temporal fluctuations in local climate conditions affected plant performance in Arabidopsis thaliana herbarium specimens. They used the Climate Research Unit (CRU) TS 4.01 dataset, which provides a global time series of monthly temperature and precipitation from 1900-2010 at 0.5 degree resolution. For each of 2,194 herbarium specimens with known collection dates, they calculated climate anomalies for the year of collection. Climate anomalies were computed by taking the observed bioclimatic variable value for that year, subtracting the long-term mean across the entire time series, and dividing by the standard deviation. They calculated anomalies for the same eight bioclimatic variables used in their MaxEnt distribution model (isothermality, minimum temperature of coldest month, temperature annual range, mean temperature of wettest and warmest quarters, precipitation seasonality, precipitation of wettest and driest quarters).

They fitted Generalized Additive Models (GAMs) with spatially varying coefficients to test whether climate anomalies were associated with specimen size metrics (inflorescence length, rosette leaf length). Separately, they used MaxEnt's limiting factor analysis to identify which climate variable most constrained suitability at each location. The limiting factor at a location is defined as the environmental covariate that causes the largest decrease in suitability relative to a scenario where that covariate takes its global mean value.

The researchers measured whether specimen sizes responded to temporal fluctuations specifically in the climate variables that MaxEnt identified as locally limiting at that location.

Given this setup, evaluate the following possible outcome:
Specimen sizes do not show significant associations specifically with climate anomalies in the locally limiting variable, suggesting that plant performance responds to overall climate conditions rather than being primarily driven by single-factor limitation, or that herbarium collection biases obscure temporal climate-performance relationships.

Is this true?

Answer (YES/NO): NO